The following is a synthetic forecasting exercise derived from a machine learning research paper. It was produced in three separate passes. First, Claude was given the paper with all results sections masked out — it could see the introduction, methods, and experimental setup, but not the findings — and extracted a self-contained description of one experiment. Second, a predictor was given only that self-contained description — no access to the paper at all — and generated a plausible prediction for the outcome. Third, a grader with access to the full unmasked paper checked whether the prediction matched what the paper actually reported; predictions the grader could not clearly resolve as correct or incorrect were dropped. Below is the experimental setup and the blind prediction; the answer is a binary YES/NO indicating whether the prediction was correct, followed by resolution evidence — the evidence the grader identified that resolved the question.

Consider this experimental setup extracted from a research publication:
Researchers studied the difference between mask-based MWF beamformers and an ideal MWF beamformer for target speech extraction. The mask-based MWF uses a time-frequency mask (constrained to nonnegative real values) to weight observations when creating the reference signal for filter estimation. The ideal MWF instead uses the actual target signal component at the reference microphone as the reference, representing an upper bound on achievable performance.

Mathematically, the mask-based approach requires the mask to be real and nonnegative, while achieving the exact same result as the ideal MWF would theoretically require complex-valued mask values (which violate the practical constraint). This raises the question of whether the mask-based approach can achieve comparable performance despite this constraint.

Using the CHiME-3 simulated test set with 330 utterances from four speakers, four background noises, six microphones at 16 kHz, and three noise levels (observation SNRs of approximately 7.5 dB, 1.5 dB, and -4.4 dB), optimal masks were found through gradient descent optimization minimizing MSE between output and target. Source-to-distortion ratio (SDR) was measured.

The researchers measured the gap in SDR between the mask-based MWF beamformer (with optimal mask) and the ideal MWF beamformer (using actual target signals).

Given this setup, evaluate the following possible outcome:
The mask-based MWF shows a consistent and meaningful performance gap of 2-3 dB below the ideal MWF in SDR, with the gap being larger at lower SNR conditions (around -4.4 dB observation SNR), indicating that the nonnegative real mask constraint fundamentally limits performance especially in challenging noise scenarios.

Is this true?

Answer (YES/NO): NO